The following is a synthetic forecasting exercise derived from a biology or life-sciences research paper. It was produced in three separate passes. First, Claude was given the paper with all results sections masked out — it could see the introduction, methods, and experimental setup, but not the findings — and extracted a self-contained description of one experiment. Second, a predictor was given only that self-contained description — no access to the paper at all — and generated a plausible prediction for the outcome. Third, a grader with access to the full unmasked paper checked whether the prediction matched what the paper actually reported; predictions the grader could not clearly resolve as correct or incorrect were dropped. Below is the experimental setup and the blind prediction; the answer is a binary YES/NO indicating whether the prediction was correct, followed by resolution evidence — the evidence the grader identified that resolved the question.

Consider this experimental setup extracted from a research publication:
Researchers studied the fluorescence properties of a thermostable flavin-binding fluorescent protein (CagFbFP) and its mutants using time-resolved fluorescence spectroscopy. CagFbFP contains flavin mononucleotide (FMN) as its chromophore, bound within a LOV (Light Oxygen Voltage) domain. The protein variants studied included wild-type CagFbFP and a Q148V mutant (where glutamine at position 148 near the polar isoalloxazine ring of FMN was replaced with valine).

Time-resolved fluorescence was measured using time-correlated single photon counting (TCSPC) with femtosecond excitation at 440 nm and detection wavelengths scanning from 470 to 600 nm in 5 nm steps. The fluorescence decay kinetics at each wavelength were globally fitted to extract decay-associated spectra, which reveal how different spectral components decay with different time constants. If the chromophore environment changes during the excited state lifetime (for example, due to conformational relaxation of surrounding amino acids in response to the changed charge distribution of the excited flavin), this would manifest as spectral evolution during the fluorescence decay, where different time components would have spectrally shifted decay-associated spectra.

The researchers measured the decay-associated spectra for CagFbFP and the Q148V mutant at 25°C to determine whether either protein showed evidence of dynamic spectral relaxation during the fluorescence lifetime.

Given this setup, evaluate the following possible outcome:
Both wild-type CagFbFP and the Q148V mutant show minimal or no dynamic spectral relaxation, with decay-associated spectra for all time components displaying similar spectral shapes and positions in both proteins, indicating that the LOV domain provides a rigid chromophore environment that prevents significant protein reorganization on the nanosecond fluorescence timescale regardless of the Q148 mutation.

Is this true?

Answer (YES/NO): NO